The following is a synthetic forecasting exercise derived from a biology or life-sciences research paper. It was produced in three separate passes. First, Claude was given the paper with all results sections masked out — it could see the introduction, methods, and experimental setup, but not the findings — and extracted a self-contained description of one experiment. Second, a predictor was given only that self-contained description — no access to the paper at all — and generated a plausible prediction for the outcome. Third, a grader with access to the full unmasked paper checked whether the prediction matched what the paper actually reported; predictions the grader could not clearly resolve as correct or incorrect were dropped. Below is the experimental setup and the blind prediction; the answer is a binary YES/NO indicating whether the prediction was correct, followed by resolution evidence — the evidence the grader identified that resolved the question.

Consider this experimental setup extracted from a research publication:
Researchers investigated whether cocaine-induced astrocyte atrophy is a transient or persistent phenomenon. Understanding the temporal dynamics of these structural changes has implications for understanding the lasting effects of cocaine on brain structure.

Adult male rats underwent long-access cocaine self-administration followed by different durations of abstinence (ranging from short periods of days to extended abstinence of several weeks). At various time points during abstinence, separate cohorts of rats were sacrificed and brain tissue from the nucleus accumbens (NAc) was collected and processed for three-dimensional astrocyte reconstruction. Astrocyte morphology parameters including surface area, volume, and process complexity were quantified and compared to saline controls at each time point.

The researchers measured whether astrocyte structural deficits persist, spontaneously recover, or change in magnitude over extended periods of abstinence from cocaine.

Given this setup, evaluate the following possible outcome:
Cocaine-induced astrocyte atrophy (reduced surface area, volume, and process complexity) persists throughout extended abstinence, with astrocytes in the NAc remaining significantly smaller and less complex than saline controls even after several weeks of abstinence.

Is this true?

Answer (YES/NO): NO